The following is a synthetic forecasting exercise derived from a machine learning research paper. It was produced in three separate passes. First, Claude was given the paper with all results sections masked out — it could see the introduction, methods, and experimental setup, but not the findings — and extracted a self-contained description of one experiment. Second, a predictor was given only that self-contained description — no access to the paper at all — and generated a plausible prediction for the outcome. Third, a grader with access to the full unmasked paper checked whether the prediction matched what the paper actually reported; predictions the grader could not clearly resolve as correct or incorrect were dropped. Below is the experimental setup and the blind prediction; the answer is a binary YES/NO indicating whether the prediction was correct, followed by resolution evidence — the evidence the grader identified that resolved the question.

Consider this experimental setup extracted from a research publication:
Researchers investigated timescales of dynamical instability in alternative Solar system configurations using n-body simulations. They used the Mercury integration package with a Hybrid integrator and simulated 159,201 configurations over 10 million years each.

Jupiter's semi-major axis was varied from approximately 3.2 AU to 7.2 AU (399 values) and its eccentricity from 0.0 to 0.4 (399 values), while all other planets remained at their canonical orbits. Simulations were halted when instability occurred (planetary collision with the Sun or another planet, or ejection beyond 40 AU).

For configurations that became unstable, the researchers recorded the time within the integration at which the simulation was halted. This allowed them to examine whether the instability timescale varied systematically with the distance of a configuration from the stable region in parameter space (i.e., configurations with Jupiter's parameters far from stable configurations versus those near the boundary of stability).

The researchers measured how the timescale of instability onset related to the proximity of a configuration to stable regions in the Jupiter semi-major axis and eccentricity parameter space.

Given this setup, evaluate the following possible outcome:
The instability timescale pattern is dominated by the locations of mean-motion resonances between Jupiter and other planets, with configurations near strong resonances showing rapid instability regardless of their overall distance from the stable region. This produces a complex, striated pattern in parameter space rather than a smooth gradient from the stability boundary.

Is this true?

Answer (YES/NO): NO